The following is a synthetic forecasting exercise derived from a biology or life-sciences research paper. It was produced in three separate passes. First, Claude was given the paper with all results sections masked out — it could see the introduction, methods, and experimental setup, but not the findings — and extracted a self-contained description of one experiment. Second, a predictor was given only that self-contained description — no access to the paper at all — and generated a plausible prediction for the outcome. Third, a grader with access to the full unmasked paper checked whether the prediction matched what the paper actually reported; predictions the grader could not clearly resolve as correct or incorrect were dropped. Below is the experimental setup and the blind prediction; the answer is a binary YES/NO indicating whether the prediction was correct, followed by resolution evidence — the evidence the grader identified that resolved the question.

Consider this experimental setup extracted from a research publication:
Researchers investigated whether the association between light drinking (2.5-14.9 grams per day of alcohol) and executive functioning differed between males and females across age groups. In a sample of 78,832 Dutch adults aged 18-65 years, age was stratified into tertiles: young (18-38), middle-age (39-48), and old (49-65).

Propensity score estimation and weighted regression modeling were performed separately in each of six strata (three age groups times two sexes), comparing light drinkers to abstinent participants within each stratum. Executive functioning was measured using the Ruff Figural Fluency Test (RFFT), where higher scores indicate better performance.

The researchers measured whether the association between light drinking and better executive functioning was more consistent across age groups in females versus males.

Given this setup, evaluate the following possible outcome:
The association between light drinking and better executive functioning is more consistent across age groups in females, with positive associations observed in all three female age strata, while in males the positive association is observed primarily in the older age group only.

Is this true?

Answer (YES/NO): NO